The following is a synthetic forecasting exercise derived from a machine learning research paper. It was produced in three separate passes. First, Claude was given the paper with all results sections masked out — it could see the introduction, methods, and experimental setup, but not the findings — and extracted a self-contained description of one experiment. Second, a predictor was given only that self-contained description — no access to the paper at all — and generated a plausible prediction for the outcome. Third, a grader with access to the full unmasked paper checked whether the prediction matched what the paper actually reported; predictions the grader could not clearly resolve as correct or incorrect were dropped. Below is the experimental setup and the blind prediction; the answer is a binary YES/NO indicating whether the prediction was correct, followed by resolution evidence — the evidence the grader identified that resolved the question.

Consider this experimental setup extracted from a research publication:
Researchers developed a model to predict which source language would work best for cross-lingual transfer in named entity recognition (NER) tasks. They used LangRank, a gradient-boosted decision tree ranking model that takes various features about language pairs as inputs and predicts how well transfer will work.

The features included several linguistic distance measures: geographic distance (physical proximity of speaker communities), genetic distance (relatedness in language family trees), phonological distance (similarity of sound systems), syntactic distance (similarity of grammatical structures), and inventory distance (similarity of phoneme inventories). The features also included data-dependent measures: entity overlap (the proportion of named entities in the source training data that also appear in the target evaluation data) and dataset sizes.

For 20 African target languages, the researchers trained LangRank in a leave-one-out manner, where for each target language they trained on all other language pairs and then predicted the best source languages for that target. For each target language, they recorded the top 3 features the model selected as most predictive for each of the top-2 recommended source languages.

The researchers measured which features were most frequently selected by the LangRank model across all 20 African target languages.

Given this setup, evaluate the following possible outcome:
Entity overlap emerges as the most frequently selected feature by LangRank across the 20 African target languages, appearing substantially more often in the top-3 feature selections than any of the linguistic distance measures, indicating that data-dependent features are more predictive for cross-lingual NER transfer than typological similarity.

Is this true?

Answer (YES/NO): NO